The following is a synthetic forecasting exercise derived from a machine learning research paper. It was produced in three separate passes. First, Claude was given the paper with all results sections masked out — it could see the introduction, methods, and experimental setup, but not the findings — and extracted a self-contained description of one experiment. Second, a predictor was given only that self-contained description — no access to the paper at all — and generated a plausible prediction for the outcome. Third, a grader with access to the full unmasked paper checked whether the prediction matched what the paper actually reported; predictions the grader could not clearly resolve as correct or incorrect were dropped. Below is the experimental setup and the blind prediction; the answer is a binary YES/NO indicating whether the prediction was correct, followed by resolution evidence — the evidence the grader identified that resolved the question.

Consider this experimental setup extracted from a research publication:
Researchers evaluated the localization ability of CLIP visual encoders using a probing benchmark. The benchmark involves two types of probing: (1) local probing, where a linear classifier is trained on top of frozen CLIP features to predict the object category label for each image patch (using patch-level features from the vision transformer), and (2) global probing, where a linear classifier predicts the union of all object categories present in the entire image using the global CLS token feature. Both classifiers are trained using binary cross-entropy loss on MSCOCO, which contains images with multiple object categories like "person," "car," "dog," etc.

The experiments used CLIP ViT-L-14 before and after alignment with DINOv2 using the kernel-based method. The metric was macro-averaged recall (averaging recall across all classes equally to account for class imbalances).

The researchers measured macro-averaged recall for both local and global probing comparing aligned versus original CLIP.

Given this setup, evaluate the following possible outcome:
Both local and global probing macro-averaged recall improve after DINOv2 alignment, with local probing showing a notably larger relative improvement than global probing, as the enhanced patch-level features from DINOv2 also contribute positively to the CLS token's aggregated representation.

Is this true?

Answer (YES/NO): YES